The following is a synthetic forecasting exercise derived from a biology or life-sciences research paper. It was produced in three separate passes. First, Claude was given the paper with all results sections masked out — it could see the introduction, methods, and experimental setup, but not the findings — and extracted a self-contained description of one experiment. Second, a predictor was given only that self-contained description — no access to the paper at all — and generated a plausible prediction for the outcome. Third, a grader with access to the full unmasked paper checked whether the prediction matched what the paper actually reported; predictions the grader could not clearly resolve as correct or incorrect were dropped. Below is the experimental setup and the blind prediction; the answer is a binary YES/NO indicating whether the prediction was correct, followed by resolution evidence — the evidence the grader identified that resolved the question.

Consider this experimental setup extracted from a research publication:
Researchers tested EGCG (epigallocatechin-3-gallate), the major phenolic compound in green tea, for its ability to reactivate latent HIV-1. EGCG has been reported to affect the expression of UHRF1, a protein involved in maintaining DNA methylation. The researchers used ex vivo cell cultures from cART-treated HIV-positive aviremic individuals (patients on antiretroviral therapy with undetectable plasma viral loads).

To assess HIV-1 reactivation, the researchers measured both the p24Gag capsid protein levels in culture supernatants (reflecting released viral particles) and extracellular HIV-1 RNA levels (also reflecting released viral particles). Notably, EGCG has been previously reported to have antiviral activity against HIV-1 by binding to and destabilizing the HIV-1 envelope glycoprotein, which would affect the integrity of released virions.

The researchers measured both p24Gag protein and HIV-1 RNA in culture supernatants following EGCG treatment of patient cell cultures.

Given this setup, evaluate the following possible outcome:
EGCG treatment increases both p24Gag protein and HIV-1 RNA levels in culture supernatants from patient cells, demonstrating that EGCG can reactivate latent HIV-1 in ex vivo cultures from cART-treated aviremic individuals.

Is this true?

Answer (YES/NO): NO